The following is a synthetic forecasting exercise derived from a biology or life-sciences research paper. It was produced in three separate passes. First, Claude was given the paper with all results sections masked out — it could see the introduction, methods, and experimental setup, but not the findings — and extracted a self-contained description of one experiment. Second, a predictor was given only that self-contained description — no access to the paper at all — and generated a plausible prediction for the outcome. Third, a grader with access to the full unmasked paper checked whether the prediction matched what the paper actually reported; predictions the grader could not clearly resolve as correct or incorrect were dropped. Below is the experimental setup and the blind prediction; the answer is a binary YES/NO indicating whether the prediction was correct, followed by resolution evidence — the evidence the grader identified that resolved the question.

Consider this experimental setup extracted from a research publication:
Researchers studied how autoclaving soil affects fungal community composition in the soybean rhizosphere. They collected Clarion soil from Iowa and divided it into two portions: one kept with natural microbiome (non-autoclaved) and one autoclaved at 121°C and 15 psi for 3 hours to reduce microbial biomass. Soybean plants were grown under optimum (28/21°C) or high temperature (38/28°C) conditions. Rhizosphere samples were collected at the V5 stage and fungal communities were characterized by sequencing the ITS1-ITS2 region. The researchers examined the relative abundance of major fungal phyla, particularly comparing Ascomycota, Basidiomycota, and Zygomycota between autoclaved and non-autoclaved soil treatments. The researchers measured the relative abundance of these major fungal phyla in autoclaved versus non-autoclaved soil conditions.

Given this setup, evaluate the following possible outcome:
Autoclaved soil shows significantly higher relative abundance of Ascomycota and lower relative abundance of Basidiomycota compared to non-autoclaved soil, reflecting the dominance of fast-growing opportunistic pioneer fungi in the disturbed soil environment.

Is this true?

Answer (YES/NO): YES